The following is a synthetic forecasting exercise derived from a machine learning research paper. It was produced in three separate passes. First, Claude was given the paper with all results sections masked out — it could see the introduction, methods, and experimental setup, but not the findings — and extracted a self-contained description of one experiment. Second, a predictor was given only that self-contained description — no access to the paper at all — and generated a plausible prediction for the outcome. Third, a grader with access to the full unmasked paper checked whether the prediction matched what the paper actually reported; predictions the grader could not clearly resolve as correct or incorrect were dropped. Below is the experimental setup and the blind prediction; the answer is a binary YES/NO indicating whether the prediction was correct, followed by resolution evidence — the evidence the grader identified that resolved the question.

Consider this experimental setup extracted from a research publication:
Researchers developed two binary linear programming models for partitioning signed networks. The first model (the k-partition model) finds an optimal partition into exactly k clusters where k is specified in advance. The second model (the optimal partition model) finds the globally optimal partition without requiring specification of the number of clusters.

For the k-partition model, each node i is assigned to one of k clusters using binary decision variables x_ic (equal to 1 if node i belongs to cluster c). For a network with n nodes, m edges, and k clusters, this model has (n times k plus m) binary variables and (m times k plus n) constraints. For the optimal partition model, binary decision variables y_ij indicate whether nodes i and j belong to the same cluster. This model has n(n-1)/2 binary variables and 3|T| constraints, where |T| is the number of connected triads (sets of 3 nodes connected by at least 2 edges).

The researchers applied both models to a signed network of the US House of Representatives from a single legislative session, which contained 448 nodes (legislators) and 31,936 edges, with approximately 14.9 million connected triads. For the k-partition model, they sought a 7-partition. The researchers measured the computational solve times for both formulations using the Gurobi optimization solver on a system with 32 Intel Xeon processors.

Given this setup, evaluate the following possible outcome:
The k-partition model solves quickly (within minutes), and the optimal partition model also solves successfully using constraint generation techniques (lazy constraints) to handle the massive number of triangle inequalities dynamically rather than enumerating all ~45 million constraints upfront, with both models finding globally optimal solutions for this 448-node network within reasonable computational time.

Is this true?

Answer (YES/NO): NO